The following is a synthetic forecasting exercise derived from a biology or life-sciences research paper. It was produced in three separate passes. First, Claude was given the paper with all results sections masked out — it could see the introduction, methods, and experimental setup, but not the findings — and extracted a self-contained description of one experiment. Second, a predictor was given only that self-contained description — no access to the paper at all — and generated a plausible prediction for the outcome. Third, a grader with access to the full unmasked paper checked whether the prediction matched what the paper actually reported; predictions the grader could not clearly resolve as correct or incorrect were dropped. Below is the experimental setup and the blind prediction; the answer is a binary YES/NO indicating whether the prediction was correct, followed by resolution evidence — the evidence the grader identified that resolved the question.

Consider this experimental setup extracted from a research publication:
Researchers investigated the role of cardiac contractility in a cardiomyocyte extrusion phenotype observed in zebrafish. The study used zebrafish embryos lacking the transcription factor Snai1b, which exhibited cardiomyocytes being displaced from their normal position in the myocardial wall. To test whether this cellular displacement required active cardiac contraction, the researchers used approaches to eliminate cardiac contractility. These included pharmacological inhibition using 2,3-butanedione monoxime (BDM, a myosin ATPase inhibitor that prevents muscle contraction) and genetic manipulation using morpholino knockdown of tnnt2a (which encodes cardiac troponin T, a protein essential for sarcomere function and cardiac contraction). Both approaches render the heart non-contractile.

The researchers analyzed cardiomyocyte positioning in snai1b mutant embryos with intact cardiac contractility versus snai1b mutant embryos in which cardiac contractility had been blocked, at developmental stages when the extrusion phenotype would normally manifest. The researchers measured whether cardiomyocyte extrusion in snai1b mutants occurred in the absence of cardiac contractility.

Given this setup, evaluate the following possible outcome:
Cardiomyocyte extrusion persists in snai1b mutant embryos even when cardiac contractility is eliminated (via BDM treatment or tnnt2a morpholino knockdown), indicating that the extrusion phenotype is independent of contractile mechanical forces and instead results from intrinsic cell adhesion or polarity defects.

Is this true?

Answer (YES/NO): NO